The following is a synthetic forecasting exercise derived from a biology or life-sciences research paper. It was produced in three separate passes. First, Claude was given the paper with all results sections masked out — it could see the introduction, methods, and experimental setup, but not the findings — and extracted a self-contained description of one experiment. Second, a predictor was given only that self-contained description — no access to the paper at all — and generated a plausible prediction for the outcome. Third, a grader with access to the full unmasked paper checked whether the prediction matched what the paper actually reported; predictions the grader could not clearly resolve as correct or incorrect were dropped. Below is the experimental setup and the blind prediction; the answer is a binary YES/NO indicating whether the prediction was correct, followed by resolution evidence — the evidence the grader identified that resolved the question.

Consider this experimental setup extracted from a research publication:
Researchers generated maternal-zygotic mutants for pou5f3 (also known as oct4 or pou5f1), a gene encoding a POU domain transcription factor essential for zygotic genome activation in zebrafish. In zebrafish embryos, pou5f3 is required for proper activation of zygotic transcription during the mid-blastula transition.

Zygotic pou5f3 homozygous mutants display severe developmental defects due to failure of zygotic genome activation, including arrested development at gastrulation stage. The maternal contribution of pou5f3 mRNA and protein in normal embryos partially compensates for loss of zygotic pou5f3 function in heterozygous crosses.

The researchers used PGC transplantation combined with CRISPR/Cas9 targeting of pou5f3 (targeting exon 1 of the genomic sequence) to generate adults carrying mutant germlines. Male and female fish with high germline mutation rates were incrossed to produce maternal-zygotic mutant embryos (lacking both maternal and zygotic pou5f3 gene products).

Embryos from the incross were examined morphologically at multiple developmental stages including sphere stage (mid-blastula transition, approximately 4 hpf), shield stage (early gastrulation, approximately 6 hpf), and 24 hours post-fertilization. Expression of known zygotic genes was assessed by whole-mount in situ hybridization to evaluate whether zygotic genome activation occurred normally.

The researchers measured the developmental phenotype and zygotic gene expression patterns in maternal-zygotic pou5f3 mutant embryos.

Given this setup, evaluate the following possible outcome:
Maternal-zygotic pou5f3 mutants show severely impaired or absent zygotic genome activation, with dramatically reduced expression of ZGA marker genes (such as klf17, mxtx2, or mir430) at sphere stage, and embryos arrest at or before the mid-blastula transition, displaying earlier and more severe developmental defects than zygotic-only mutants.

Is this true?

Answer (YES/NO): NO